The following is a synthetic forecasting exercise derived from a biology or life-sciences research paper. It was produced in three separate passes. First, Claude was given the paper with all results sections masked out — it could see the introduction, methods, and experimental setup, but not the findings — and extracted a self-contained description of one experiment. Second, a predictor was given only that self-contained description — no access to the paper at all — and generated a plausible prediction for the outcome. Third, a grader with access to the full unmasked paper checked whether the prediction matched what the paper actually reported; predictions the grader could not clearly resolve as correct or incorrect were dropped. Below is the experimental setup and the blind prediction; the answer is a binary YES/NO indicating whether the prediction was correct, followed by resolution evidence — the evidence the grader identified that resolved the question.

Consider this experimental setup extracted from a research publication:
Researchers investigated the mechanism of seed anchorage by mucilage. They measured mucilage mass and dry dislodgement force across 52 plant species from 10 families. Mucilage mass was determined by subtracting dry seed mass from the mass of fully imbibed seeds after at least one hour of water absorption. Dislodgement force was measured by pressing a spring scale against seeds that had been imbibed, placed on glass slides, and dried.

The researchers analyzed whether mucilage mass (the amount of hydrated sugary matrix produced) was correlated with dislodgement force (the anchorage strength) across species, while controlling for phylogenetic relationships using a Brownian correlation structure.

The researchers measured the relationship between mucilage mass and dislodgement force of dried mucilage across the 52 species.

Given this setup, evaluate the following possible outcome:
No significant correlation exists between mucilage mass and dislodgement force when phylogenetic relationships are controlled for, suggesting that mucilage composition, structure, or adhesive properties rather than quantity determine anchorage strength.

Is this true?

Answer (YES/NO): NO